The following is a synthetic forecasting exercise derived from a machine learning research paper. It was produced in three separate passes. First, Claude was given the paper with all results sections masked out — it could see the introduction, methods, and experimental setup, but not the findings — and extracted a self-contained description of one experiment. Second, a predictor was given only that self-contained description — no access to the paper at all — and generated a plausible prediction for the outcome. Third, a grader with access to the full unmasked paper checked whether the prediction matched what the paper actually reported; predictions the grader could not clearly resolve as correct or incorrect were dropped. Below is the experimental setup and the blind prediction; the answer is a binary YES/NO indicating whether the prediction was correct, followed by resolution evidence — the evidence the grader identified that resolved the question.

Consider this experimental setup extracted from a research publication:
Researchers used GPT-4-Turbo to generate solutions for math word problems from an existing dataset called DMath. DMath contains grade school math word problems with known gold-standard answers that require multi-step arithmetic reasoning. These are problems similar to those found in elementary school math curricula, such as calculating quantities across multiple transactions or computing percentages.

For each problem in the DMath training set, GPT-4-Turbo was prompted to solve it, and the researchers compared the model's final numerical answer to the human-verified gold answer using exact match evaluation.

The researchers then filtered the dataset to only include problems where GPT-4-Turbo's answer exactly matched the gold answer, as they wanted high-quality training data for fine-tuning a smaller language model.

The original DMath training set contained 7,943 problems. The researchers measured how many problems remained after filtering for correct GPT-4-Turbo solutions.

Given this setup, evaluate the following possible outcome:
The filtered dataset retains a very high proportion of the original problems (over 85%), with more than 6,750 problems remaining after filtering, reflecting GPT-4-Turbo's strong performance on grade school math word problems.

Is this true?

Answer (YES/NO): NO